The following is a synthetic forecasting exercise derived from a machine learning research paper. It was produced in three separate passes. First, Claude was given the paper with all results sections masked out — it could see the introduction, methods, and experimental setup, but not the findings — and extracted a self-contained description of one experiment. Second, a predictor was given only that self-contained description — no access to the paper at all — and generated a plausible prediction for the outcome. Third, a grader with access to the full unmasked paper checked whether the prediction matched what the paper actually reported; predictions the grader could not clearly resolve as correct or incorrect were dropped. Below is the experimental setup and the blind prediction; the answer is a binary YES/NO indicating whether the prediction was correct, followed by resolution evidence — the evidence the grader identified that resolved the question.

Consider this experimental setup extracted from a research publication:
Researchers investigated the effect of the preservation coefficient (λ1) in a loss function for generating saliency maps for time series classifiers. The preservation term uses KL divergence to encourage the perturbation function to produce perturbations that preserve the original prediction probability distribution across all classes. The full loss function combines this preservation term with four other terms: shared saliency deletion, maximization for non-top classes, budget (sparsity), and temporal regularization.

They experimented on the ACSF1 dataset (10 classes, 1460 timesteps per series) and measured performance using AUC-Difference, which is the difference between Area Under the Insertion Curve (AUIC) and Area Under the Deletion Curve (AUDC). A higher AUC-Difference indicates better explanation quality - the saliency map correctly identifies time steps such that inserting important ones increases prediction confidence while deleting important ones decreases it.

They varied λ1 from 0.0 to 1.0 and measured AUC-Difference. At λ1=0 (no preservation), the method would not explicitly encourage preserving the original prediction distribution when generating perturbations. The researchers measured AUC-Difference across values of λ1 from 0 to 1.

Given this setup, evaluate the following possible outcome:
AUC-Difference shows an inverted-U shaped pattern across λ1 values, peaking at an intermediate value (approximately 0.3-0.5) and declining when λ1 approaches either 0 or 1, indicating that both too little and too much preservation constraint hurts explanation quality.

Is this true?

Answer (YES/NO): NO